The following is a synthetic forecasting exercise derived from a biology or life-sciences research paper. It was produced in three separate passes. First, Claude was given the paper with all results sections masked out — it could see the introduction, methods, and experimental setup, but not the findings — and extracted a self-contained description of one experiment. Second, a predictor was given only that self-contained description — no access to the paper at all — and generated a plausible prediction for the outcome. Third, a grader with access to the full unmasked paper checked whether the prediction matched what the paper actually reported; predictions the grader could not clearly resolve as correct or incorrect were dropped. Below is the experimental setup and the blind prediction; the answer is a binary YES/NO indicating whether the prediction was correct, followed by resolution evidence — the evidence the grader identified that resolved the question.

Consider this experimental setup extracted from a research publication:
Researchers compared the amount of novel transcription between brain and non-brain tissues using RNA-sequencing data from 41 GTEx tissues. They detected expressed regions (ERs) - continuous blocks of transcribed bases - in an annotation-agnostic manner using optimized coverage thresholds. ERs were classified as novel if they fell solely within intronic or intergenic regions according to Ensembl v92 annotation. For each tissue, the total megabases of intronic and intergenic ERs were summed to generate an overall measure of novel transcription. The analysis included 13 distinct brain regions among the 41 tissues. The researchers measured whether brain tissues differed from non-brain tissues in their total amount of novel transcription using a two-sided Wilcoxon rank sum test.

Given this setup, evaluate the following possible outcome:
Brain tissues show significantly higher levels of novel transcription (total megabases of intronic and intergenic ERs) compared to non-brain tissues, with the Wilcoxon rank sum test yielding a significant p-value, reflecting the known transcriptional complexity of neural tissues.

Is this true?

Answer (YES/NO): YES